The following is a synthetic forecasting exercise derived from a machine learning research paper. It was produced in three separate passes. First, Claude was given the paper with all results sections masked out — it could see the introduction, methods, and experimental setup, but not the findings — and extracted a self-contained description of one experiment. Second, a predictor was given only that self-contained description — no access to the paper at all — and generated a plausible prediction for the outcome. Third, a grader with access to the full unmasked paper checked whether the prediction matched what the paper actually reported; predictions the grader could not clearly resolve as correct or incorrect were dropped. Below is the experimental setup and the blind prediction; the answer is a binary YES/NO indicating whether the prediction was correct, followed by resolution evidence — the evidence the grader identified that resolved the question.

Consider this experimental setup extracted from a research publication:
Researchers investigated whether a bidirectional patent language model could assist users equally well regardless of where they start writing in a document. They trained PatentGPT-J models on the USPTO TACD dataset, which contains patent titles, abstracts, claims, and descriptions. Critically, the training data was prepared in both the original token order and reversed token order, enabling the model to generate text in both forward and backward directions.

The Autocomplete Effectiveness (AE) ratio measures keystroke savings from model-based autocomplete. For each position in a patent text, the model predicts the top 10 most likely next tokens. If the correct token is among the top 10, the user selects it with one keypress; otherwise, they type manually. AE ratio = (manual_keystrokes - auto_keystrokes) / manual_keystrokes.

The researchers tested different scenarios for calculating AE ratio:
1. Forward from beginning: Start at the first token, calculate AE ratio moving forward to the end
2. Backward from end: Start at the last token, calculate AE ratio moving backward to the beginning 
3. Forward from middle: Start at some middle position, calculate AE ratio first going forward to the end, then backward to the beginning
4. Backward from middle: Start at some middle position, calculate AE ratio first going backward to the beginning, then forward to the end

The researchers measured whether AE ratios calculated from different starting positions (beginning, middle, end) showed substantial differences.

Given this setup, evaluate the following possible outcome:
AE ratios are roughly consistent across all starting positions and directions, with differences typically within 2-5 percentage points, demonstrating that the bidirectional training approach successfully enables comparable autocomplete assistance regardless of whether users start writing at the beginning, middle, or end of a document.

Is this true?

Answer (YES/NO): YES